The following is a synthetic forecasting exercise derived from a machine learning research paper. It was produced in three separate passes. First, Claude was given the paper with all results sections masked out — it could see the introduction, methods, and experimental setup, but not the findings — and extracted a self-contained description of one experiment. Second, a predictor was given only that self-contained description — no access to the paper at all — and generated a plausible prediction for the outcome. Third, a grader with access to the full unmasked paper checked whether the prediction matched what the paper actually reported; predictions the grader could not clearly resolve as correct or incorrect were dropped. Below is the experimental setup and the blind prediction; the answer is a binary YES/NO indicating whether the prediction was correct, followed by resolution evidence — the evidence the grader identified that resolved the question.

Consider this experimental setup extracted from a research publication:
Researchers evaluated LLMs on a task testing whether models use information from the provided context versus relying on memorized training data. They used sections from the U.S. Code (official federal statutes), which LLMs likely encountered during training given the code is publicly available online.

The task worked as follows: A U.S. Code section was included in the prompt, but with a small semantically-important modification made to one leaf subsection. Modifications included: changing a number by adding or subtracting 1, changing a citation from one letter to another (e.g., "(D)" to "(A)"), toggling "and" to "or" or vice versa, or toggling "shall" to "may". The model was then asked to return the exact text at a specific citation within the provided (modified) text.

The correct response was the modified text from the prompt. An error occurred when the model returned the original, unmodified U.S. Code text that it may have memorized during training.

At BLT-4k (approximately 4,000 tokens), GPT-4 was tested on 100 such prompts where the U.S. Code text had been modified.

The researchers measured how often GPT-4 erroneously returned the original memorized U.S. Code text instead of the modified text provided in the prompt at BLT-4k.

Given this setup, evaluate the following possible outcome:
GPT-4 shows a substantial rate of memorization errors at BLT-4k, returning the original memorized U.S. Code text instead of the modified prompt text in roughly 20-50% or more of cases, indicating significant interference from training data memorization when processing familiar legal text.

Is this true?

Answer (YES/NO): NO